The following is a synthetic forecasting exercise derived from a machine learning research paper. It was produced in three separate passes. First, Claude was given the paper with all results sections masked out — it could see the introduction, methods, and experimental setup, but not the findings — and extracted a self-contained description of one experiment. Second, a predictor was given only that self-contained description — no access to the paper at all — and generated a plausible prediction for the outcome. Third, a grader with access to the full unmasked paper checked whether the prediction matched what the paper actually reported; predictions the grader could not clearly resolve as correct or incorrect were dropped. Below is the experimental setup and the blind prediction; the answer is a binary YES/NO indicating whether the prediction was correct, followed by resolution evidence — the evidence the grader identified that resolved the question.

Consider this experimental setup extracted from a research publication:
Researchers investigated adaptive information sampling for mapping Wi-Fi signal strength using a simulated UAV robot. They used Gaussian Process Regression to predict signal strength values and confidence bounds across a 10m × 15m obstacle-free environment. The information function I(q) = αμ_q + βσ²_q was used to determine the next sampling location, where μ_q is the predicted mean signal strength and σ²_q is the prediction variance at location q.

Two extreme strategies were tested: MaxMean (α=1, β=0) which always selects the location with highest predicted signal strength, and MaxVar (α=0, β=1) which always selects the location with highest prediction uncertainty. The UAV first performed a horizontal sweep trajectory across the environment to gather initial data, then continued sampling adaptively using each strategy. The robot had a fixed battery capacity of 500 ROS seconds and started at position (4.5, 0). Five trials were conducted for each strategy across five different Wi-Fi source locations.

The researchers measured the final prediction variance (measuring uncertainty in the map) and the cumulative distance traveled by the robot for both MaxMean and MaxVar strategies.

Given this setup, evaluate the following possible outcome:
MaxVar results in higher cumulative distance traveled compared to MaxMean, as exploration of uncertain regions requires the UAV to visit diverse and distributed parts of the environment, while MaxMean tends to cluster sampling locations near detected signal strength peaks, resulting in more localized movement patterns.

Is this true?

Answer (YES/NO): YES